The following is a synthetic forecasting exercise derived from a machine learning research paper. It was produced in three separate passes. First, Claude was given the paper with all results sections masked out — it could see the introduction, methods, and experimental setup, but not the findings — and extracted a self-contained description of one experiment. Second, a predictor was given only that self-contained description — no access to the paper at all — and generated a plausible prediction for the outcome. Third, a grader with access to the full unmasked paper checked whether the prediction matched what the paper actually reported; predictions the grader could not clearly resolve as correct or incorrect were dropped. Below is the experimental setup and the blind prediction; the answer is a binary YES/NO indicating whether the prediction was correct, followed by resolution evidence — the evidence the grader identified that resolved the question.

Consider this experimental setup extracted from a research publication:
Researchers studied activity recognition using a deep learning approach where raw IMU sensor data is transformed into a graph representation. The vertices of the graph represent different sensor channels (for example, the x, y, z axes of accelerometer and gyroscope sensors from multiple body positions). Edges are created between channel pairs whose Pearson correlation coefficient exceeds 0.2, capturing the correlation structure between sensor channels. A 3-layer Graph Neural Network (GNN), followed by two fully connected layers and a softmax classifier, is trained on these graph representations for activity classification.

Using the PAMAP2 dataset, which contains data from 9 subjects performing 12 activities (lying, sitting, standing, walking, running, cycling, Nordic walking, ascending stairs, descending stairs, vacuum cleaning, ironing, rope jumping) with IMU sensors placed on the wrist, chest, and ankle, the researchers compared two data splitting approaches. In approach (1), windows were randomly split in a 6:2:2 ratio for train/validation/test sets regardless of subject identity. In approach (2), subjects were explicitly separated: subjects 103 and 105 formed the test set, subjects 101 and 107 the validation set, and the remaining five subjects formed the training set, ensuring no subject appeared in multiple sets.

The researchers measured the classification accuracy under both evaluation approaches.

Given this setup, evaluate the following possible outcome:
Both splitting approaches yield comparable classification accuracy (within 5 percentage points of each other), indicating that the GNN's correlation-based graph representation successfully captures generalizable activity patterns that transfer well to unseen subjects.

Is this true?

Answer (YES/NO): NO